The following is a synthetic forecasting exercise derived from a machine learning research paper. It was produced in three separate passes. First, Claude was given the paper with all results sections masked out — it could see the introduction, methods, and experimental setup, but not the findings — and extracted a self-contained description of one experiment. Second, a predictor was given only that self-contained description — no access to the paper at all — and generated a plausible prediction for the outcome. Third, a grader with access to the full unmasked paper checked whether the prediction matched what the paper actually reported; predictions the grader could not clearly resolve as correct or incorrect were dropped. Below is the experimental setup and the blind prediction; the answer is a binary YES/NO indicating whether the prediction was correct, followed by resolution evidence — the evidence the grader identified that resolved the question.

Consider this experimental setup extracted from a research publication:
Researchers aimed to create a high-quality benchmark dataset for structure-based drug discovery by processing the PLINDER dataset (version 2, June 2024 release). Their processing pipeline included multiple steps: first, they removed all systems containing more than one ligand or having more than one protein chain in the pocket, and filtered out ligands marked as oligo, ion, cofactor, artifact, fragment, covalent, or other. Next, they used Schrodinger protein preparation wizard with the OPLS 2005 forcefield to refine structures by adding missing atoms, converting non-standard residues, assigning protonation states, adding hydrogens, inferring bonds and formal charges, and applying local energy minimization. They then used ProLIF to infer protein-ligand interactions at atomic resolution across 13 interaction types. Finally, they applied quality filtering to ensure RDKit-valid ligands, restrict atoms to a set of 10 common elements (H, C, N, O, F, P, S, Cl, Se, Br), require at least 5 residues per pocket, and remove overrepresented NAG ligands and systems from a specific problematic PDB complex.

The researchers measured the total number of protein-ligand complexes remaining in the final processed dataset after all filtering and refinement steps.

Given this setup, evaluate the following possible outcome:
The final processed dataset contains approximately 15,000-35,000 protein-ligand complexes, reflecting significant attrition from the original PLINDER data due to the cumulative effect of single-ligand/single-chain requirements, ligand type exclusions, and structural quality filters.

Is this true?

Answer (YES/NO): NO